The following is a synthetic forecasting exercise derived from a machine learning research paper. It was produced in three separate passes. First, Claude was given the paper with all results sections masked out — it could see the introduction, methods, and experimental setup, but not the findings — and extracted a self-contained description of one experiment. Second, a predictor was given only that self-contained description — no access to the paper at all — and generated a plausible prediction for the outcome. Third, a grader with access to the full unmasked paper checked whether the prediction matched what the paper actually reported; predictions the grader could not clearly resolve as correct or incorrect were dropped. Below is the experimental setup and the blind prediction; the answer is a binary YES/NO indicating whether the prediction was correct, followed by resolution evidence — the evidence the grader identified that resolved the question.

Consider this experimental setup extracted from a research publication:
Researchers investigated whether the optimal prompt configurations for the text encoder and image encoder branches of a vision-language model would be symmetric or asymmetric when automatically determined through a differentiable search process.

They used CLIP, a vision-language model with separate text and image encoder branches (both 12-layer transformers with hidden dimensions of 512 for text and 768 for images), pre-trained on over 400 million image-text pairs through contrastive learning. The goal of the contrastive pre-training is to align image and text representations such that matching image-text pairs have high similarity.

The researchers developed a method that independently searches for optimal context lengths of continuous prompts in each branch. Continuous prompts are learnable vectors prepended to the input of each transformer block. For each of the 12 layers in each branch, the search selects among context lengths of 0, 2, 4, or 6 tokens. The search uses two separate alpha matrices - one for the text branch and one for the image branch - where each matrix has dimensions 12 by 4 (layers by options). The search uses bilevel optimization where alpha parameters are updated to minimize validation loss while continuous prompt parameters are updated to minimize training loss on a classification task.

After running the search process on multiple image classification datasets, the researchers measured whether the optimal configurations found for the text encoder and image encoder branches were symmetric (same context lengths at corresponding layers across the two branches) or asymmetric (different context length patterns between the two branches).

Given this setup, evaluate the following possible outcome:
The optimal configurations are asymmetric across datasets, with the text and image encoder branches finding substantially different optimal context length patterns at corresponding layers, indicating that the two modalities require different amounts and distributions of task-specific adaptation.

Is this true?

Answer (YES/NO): YES